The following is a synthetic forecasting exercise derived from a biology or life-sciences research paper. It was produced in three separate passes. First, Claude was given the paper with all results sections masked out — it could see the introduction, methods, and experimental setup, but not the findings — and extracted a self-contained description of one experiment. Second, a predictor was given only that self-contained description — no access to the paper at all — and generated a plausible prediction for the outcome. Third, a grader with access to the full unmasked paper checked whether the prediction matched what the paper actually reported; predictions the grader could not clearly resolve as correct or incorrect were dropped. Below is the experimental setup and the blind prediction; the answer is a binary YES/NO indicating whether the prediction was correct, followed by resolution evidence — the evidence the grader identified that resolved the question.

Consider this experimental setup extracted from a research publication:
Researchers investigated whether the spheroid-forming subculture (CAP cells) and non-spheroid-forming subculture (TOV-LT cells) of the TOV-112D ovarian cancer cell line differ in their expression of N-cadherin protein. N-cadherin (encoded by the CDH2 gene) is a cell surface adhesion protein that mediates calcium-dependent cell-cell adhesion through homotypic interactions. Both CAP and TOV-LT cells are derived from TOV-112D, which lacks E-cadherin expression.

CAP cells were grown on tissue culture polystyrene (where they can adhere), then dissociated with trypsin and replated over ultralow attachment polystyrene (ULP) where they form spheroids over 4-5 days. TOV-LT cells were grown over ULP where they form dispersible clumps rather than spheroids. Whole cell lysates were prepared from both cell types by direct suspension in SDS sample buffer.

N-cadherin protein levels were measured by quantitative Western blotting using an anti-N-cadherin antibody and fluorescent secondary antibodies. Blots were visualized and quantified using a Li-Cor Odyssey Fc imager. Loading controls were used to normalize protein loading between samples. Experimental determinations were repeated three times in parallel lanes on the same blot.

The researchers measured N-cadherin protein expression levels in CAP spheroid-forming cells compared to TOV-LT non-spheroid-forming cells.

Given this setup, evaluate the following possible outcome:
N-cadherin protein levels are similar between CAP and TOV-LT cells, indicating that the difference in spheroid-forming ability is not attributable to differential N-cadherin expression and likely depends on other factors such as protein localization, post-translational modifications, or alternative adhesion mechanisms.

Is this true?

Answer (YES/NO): NO